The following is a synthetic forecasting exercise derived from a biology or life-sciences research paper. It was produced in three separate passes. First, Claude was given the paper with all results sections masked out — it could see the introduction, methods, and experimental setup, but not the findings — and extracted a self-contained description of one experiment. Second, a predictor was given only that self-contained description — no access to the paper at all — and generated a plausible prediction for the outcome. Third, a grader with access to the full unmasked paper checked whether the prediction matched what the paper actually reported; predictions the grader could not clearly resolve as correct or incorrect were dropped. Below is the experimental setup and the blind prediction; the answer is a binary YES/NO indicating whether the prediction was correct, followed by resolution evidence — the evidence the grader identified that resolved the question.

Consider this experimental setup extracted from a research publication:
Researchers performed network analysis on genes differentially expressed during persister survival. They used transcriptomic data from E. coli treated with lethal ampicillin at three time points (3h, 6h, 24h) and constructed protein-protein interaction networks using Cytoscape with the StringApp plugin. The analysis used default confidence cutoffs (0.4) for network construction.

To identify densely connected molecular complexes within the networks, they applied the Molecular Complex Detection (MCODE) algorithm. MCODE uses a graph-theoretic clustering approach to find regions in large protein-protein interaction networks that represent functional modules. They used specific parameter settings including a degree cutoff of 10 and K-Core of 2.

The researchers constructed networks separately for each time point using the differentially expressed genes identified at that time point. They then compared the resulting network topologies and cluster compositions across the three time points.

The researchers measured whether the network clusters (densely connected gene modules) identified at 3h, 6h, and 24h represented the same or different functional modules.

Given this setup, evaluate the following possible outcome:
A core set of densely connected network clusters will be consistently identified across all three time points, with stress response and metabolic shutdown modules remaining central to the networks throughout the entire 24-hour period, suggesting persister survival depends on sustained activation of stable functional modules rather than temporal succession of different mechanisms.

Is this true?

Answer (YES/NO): NO